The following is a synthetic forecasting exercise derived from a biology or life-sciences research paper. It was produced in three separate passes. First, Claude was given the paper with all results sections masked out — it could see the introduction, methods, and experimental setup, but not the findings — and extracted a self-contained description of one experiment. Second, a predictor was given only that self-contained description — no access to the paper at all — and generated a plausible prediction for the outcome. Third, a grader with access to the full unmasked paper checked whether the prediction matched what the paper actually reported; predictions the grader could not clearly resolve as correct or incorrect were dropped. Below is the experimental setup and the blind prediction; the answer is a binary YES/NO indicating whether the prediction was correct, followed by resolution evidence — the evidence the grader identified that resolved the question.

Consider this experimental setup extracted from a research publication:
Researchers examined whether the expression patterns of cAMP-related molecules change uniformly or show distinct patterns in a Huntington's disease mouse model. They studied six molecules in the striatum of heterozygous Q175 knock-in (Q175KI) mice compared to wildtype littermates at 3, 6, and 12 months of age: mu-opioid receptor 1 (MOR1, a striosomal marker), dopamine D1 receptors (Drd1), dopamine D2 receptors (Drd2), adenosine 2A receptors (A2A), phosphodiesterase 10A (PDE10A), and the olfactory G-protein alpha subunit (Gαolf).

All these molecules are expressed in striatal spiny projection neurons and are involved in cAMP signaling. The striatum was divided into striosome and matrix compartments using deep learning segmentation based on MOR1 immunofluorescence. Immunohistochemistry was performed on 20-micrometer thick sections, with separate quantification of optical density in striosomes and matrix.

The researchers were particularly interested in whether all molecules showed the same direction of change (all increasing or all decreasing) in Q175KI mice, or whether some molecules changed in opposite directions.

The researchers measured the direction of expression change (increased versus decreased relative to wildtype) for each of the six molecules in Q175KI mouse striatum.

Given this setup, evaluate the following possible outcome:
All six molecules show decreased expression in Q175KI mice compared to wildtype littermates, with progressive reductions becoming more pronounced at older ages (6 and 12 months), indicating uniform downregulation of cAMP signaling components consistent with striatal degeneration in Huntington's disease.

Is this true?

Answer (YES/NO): NO